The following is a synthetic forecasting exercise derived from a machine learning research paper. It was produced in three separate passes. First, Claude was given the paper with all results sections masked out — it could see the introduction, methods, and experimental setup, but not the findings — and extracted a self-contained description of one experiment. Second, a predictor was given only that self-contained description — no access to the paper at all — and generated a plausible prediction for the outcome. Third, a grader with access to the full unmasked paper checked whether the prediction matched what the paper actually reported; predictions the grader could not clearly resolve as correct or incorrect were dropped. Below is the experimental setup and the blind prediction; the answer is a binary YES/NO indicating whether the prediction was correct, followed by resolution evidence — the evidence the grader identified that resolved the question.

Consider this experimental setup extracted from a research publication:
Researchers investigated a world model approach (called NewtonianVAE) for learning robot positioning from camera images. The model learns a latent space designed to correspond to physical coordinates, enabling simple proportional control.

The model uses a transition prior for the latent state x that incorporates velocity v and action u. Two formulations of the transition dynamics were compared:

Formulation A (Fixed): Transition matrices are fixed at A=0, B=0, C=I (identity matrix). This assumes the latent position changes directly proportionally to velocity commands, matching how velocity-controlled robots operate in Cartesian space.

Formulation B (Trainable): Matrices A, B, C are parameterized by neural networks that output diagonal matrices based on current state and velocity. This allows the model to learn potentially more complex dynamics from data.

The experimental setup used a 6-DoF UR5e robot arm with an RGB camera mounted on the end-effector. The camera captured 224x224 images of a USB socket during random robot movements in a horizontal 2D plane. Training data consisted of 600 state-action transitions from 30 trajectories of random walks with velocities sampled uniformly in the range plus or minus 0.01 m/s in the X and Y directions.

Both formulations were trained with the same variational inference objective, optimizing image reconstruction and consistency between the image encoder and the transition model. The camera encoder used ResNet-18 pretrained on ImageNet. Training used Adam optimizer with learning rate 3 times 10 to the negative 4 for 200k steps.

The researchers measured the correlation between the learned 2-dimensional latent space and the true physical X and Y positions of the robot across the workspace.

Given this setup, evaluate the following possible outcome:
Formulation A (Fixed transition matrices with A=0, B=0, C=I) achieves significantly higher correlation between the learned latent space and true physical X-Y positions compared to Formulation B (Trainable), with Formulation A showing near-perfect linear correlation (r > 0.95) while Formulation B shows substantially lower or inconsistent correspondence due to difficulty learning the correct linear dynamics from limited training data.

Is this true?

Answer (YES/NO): NO